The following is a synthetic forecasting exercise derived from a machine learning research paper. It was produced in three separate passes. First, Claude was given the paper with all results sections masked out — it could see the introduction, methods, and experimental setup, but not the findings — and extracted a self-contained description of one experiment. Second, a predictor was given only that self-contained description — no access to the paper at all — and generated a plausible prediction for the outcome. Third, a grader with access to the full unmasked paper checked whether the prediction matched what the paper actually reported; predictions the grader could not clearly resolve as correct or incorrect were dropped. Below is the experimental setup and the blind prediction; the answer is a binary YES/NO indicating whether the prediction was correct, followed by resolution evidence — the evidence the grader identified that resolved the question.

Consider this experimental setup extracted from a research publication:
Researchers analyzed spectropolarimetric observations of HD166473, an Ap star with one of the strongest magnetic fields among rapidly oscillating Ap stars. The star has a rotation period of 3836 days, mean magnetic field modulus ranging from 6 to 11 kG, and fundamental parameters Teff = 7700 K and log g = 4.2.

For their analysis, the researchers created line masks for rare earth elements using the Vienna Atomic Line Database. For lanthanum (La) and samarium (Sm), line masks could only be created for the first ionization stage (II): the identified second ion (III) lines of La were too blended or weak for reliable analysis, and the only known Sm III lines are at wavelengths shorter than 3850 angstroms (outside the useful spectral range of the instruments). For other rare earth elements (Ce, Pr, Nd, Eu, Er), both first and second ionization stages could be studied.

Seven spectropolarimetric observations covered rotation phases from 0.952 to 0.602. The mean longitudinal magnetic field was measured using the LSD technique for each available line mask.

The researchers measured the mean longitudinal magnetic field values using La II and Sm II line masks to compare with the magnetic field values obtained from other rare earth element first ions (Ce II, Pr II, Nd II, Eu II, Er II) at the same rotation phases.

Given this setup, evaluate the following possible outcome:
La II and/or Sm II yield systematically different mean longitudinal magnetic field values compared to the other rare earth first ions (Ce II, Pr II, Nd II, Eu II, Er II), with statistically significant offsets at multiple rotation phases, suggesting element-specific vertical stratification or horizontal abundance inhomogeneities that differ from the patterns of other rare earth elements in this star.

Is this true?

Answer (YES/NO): NO